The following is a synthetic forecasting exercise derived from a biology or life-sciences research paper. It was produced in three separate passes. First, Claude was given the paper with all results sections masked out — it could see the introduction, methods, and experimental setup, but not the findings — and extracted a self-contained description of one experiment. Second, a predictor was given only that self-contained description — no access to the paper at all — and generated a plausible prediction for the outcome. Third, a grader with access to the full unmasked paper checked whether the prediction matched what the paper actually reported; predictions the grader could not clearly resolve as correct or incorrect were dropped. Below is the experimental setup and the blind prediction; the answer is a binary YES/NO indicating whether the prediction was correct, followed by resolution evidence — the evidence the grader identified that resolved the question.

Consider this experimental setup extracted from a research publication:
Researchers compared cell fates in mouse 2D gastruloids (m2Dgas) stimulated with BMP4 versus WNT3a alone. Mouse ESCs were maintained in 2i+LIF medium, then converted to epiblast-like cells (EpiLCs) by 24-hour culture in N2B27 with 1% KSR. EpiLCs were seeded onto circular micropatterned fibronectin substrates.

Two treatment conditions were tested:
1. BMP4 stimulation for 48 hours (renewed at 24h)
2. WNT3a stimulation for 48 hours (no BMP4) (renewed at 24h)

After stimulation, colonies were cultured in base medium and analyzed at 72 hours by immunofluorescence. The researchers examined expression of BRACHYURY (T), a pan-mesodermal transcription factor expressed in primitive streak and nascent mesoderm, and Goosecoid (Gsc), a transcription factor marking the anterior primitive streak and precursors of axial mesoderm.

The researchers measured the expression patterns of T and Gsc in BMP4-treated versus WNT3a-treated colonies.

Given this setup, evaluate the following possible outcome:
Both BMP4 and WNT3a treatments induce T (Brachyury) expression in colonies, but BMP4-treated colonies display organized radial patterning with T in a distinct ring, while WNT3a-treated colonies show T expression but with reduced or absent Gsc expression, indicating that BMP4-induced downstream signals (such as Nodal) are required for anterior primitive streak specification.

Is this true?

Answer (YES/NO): NO